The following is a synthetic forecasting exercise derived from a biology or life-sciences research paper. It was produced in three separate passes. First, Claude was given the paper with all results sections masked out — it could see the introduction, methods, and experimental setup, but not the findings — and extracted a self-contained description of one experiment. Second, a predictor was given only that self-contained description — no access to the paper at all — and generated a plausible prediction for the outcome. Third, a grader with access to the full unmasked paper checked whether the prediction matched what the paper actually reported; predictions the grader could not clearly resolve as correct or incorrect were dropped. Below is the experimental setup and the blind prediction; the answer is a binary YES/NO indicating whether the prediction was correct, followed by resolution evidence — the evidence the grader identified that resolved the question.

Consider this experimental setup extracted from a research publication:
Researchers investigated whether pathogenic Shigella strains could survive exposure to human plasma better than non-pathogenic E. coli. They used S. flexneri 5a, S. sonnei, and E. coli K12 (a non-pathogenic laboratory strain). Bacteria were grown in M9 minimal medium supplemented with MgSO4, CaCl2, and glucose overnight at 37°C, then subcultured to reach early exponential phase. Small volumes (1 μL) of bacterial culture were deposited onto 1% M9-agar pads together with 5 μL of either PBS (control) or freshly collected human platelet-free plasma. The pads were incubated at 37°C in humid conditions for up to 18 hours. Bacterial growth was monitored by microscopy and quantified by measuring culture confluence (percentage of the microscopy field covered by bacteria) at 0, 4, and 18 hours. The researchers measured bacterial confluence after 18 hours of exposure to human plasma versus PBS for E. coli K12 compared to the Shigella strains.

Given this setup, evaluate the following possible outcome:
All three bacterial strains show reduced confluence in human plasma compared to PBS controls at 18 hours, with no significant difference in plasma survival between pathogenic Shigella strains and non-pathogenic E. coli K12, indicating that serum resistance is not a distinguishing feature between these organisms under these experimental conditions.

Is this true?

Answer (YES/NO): NO